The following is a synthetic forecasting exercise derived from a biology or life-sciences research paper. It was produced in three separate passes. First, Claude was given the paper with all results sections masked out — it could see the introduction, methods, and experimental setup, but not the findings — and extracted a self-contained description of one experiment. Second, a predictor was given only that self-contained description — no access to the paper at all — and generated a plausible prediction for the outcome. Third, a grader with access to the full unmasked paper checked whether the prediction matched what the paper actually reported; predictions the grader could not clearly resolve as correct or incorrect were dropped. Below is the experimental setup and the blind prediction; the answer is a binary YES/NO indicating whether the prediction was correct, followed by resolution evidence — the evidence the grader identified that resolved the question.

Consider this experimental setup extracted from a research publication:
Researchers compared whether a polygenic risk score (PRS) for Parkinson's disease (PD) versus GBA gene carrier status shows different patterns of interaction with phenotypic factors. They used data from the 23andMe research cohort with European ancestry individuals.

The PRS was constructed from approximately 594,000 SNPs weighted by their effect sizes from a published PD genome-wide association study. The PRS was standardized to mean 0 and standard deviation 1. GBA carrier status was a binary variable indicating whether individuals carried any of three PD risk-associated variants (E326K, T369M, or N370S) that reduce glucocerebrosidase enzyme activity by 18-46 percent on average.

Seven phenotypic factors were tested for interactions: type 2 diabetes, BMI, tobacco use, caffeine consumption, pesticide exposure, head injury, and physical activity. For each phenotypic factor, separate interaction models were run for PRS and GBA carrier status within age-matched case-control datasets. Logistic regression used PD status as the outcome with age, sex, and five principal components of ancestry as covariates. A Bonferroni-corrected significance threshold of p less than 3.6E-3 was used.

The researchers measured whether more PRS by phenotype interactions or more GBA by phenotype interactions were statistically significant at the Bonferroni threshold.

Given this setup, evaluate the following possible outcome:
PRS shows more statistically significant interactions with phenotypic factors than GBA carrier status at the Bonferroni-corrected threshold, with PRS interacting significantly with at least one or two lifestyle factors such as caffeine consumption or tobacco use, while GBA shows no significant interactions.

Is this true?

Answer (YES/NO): YES